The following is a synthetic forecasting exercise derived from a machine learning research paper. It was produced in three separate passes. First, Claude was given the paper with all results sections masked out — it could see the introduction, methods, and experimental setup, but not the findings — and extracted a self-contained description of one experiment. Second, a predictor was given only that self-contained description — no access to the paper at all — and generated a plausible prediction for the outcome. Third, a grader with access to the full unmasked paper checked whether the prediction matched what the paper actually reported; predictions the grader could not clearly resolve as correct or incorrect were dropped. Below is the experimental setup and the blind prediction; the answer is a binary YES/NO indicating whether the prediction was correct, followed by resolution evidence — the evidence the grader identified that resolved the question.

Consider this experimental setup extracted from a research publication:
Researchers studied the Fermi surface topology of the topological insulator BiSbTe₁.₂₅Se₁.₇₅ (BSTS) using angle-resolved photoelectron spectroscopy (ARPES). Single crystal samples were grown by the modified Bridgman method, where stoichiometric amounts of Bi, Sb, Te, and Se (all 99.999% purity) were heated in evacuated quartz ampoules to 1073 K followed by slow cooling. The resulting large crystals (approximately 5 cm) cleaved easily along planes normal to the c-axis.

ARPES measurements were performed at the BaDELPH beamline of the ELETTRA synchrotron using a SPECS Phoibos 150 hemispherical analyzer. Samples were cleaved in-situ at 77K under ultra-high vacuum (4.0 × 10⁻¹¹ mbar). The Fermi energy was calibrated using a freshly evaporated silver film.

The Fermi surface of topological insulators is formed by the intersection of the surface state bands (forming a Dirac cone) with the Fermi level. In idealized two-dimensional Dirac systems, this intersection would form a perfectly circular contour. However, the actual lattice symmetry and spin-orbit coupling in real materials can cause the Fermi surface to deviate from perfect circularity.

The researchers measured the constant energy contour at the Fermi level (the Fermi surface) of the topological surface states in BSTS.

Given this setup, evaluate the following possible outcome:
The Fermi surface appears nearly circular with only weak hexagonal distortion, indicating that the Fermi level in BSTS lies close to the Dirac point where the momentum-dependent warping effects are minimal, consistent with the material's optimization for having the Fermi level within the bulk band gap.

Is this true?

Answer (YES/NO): NO